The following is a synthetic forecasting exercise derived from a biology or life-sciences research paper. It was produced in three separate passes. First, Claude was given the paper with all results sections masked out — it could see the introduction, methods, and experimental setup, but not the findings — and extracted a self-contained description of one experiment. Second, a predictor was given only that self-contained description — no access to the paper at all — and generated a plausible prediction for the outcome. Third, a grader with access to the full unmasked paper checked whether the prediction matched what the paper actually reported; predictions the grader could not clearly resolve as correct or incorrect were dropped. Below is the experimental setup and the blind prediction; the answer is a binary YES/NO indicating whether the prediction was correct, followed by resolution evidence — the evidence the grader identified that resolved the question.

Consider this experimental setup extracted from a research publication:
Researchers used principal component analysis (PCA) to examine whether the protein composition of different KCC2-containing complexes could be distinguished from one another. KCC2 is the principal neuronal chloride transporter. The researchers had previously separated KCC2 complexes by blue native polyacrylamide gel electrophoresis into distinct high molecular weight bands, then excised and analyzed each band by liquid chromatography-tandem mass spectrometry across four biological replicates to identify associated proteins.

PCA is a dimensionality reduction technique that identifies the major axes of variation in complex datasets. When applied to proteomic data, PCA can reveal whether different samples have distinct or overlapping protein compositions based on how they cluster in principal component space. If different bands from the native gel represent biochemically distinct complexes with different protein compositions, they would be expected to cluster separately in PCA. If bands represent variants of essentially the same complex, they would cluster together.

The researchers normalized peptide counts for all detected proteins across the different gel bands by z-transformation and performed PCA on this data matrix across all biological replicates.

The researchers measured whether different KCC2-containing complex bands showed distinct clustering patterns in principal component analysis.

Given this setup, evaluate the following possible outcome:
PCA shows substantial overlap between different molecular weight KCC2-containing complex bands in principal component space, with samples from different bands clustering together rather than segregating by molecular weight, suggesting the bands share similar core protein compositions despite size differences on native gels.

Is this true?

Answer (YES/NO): NO